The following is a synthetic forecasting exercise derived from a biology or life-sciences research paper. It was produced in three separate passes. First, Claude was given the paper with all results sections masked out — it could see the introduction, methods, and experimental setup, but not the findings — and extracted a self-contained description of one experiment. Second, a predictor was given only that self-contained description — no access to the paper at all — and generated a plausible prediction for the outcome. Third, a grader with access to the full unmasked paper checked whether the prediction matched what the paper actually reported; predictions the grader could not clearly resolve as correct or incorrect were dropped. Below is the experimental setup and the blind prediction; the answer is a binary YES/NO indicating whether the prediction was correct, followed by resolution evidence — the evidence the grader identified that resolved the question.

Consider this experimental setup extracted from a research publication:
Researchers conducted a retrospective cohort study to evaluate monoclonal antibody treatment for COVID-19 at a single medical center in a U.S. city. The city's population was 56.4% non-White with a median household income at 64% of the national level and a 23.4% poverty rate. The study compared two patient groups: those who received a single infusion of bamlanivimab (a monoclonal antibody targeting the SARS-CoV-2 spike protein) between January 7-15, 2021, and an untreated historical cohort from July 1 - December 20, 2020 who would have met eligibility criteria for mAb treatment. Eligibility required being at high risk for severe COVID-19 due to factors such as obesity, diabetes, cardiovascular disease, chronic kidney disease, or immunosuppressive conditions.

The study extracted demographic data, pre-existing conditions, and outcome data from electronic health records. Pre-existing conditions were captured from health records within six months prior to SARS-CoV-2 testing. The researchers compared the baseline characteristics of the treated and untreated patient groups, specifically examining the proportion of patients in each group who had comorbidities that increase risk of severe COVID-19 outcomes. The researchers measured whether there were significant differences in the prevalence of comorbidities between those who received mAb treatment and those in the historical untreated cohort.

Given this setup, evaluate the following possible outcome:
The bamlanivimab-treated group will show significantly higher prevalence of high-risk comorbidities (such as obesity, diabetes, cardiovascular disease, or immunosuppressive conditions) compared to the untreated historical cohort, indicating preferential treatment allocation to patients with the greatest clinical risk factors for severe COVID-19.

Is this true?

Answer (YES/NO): NO